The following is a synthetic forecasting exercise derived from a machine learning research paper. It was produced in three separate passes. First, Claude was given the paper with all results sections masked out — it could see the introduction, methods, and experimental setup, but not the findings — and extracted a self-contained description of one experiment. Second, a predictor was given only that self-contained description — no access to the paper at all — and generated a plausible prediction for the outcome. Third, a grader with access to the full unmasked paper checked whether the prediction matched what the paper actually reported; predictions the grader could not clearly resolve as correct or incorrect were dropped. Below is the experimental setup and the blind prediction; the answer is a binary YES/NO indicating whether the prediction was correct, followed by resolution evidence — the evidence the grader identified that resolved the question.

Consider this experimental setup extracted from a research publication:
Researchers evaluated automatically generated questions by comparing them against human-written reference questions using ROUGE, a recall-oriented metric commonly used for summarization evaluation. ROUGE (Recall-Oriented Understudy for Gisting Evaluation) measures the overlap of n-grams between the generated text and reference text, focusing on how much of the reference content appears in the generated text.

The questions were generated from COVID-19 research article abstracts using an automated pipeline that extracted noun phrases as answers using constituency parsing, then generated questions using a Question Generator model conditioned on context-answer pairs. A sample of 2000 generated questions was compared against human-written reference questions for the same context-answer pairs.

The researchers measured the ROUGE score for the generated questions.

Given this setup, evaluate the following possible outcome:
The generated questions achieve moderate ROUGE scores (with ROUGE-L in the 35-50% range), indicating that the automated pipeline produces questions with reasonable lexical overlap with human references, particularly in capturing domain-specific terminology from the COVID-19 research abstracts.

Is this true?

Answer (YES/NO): NO